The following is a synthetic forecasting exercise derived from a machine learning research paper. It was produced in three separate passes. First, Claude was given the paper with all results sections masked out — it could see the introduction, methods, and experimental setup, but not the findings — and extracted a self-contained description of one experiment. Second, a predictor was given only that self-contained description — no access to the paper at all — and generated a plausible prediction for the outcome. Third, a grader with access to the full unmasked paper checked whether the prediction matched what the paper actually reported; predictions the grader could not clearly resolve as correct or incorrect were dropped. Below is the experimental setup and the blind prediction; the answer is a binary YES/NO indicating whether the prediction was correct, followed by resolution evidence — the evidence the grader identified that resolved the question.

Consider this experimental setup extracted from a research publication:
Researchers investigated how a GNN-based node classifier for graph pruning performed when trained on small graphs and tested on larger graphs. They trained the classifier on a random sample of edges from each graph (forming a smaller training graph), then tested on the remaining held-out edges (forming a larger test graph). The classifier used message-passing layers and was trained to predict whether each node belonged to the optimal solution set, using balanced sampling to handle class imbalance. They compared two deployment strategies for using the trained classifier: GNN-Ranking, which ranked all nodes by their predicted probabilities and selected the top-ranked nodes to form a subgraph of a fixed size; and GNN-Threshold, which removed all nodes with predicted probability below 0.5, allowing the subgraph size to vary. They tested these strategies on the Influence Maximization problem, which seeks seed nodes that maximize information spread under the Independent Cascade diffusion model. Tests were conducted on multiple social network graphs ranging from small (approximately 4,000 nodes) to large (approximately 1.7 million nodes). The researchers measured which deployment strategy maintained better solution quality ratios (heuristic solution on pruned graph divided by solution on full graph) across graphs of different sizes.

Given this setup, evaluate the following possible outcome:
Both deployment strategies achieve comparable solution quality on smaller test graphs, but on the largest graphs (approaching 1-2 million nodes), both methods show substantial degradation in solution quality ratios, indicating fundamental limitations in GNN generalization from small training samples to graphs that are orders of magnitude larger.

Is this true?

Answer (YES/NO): NO